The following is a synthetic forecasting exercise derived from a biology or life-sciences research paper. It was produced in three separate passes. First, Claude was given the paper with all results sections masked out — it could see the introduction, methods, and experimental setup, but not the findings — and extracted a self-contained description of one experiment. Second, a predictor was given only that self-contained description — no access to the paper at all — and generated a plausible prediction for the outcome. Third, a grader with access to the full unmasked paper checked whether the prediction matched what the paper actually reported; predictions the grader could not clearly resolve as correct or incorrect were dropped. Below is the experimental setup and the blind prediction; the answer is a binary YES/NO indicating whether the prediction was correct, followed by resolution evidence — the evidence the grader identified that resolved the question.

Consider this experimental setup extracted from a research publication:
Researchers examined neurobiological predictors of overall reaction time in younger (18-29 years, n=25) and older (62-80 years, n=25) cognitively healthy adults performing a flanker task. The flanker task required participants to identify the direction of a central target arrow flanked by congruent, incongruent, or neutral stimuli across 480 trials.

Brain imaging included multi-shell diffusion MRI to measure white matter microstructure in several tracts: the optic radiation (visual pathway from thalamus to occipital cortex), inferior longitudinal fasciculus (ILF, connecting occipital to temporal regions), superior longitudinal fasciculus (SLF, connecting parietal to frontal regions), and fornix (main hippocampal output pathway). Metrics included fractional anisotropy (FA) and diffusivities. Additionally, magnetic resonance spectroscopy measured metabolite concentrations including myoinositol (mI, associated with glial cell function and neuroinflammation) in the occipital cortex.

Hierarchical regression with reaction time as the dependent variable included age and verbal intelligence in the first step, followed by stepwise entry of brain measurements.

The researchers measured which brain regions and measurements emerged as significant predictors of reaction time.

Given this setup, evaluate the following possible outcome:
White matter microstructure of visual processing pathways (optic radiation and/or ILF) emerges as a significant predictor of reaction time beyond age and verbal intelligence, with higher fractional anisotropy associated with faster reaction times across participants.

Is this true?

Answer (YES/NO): NO